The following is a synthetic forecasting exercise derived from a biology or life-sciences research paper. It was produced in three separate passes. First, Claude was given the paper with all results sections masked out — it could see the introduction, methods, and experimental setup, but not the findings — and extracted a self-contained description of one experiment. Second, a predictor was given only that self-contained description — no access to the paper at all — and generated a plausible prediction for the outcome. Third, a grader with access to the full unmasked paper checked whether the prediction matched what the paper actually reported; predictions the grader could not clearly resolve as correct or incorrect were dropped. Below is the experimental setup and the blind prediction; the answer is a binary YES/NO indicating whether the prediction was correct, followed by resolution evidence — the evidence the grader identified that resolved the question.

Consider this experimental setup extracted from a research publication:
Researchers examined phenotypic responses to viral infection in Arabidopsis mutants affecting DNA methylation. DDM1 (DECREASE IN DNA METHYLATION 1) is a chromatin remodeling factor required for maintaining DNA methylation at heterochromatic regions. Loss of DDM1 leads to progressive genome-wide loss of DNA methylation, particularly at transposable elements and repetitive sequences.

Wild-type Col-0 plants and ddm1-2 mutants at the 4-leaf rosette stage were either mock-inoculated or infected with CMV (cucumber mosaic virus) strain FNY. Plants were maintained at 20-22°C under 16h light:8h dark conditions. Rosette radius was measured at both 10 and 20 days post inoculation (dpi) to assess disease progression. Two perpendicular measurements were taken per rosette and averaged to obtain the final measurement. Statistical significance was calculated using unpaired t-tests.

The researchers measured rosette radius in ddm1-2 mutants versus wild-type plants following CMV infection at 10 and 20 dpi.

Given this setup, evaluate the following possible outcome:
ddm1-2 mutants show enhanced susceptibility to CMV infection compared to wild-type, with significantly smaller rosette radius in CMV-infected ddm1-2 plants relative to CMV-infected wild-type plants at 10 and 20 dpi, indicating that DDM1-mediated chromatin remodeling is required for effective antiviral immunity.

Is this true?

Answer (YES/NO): NO